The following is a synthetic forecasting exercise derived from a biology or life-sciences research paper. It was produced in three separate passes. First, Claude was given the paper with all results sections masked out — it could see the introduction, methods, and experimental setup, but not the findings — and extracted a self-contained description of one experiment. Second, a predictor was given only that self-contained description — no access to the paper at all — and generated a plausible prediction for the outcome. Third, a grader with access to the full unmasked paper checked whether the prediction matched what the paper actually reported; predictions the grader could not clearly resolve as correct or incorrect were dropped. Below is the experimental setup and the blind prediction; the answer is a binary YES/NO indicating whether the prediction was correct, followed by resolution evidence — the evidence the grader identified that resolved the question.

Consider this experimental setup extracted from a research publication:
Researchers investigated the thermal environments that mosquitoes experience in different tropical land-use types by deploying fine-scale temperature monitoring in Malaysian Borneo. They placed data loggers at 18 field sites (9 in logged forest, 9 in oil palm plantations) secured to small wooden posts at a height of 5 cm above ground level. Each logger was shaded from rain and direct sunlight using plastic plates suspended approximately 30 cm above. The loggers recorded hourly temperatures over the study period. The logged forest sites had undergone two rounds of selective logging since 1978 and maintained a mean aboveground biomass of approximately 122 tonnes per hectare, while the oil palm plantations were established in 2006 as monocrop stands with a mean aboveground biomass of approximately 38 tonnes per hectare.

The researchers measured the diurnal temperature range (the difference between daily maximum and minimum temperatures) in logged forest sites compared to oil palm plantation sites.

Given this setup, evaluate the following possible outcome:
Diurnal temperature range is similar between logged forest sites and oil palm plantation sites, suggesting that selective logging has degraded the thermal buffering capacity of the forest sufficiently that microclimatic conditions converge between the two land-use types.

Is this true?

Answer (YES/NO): NO